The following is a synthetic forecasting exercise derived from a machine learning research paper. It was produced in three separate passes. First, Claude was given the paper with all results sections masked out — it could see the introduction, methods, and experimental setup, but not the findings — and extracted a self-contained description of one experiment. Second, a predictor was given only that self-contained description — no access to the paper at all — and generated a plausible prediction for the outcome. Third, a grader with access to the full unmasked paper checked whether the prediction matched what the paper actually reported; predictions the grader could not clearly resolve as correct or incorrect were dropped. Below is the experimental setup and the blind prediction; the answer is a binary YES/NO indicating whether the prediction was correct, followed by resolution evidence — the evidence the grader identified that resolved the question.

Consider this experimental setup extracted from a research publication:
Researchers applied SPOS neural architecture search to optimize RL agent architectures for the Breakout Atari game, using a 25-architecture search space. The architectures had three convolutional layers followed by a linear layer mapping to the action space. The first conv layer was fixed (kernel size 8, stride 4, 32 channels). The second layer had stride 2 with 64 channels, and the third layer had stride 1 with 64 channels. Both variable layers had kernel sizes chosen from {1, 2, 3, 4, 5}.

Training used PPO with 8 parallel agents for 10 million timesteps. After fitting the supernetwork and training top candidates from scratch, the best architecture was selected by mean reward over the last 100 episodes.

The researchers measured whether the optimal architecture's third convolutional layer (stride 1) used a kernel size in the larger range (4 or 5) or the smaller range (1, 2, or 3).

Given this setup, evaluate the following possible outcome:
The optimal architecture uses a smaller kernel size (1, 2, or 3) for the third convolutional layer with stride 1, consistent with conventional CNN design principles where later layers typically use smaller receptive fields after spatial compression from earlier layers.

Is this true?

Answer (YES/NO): NO